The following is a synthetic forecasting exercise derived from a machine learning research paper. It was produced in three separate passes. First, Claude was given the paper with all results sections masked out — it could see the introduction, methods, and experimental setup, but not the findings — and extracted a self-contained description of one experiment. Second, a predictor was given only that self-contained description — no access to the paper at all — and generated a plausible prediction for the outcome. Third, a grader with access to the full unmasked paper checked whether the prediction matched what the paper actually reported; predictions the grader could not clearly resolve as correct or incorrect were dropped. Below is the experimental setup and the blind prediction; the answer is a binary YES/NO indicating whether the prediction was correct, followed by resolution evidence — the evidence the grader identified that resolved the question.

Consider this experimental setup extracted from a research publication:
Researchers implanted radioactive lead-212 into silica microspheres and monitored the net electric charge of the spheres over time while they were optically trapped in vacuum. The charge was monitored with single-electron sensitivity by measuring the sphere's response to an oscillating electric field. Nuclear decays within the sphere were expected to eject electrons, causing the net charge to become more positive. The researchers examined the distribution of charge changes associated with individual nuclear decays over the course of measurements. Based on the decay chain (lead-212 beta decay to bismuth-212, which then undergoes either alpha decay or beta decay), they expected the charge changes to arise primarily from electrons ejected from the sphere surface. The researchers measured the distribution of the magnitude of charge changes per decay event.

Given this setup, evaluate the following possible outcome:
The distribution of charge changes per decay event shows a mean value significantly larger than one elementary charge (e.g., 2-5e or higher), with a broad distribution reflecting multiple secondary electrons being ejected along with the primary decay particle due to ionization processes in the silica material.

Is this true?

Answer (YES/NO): YES